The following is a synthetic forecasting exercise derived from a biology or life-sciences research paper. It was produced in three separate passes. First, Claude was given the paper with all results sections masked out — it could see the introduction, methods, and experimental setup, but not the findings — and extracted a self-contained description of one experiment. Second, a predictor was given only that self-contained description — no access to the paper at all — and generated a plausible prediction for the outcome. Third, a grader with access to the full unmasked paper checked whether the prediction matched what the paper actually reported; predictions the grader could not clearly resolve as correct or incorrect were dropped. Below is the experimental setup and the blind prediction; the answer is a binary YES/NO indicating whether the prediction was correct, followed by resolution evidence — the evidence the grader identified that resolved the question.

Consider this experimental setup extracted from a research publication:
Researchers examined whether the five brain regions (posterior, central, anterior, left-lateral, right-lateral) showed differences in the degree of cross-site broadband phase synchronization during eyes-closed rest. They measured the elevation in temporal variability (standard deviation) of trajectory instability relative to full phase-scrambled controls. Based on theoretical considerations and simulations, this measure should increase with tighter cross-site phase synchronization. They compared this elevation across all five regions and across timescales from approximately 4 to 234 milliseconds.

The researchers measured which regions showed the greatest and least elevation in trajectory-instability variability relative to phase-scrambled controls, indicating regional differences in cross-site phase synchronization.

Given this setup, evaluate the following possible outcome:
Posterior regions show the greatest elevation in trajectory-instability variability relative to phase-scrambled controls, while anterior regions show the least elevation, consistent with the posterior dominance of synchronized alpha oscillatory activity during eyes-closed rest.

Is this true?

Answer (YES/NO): NO